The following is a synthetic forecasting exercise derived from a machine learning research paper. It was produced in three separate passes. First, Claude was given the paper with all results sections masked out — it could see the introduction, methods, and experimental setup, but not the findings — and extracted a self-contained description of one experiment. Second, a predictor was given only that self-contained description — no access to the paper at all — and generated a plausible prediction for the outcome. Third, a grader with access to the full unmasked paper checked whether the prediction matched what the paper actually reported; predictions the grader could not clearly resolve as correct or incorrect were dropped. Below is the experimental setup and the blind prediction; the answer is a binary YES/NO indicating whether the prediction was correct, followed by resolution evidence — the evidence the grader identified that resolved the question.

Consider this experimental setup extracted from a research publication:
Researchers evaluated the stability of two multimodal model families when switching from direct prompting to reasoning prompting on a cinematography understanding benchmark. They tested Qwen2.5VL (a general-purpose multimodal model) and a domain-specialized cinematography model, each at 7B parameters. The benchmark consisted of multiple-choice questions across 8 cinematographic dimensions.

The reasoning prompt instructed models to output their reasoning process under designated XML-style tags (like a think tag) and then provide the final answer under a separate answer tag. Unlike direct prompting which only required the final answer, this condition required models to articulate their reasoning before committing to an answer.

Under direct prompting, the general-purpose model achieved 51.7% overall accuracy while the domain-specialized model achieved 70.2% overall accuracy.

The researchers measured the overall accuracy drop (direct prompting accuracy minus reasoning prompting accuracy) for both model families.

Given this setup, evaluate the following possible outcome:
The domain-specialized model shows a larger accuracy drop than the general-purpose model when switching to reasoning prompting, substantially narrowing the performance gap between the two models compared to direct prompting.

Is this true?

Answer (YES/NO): YES